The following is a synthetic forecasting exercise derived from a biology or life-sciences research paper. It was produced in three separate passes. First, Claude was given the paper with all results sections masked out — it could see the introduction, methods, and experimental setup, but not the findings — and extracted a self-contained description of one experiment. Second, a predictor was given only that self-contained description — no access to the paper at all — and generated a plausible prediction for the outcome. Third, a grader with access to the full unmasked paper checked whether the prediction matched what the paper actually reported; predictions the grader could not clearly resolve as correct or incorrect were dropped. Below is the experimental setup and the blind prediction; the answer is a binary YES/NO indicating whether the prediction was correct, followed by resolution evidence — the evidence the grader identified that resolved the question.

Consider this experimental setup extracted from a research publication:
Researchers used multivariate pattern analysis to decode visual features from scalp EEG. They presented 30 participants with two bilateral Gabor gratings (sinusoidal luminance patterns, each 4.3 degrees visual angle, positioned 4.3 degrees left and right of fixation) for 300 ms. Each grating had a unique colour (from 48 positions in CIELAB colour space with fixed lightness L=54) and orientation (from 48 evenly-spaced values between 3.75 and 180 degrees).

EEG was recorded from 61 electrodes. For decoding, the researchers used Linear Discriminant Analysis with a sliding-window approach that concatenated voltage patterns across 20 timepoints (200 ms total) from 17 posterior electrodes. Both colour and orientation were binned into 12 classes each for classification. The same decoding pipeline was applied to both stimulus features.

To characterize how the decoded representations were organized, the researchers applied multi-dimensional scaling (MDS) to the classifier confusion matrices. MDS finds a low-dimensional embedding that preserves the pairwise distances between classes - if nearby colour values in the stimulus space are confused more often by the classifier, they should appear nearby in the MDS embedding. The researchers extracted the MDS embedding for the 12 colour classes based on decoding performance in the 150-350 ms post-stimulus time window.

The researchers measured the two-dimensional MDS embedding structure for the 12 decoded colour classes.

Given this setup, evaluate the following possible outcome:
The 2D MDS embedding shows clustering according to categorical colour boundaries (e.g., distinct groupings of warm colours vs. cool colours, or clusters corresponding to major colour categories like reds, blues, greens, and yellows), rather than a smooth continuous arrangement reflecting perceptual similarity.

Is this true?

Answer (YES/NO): NO